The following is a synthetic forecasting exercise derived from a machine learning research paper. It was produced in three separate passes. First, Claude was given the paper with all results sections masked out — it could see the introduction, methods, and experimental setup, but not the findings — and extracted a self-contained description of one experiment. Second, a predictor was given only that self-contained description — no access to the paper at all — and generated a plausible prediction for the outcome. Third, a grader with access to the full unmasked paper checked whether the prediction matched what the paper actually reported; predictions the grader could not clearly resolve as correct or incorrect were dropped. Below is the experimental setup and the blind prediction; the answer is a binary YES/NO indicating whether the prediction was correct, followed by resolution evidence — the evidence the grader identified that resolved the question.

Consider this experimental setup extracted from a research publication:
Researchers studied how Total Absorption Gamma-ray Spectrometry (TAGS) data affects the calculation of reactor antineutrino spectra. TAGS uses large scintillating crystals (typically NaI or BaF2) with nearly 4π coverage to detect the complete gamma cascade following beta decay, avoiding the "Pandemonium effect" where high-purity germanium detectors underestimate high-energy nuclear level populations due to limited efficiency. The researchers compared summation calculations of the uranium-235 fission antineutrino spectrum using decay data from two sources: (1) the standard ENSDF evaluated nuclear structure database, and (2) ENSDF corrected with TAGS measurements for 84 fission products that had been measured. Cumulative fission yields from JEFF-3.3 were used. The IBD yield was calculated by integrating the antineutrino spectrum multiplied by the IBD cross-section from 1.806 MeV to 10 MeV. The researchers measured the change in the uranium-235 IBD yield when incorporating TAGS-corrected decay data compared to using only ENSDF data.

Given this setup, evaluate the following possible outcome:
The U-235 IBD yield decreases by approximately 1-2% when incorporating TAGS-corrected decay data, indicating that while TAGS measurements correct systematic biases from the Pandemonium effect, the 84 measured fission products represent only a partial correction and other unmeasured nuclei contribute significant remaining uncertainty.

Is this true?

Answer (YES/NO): NO